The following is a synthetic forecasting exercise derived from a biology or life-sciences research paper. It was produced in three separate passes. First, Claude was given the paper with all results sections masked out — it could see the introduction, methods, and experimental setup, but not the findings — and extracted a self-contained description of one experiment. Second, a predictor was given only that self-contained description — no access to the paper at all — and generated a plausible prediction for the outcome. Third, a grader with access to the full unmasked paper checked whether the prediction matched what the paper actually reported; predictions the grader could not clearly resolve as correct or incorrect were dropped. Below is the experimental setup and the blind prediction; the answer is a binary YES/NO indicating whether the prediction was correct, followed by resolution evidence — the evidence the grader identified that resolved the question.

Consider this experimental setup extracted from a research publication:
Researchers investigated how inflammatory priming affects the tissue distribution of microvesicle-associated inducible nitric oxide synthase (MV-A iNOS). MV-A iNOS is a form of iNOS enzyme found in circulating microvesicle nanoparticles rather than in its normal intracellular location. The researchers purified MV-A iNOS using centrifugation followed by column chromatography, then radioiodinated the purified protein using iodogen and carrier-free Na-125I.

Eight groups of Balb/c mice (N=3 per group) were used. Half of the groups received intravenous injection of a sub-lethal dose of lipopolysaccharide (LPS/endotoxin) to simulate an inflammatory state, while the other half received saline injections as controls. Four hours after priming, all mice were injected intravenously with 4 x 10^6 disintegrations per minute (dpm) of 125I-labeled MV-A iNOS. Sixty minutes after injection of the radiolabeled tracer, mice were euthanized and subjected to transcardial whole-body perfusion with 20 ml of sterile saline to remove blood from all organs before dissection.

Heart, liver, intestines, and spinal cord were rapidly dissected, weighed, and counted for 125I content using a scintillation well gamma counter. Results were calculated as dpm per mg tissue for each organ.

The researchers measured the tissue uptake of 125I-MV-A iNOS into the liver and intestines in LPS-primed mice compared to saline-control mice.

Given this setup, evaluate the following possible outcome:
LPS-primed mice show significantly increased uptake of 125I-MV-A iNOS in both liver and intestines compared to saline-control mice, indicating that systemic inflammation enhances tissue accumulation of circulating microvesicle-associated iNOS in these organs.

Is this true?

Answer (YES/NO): NO